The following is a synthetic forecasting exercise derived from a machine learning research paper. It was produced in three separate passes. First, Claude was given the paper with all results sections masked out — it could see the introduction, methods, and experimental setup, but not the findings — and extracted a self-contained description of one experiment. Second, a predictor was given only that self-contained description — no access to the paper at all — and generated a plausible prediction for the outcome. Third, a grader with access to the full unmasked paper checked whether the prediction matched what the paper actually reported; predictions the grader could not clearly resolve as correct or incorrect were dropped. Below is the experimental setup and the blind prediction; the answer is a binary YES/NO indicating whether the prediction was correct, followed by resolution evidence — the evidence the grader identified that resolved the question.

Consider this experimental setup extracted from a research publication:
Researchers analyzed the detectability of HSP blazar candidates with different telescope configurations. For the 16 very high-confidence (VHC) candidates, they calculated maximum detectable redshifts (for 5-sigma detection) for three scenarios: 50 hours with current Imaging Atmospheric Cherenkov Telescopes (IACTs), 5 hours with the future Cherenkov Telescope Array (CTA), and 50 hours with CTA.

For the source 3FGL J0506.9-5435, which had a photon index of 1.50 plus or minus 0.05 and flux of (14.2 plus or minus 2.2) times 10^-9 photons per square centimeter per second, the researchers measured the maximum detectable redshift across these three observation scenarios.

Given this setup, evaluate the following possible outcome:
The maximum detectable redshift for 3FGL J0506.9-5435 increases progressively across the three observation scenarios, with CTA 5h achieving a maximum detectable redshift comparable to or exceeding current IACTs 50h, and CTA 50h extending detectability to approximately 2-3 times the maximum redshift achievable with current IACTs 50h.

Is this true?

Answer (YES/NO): NO